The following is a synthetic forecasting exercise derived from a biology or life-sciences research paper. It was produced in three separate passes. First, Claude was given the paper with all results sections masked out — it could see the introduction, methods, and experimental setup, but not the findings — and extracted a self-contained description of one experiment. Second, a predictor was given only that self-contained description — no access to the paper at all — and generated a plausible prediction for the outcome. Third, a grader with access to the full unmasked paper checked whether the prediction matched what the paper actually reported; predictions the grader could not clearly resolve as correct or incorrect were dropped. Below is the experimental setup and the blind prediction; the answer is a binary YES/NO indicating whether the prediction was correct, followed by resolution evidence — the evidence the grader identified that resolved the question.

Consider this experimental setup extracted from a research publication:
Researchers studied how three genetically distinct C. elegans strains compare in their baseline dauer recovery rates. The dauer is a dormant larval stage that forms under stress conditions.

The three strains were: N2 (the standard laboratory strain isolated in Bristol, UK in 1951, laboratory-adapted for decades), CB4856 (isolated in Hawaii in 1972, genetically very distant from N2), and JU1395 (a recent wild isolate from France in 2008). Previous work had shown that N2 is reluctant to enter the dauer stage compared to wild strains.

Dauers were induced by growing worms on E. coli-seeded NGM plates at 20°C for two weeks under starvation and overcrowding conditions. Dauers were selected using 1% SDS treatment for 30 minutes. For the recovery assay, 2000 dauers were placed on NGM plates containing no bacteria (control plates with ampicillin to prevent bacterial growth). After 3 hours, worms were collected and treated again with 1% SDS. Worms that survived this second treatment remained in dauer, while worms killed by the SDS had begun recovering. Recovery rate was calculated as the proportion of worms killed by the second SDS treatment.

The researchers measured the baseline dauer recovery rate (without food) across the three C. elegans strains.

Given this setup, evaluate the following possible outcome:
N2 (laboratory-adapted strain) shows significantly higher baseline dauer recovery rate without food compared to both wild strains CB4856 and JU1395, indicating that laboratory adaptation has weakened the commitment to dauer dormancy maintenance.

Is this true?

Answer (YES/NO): NO